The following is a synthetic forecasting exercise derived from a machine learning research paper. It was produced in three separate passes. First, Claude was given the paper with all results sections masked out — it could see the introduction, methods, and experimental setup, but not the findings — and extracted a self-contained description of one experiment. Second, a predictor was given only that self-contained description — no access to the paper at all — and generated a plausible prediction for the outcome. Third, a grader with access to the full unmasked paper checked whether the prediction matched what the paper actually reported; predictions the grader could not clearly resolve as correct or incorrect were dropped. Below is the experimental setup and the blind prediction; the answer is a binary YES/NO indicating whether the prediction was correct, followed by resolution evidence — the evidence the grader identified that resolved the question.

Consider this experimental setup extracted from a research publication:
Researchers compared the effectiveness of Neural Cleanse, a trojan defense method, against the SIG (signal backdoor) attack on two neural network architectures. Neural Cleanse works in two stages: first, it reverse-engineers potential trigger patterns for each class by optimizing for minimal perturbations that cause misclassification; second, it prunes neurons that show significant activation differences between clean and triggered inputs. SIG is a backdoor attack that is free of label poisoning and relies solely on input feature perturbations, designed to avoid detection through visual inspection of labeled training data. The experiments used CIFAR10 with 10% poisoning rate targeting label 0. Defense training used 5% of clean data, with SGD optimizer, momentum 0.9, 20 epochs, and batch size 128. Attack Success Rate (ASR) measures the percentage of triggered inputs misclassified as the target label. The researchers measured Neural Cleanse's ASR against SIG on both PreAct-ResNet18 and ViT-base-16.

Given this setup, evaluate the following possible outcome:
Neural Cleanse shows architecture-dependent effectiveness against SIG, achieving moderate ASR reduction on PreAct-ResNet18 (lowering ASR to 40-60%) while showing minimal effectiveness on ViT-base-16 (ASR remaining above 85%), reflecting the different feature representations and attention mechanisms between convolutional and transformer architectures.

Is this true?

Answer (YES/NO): NO